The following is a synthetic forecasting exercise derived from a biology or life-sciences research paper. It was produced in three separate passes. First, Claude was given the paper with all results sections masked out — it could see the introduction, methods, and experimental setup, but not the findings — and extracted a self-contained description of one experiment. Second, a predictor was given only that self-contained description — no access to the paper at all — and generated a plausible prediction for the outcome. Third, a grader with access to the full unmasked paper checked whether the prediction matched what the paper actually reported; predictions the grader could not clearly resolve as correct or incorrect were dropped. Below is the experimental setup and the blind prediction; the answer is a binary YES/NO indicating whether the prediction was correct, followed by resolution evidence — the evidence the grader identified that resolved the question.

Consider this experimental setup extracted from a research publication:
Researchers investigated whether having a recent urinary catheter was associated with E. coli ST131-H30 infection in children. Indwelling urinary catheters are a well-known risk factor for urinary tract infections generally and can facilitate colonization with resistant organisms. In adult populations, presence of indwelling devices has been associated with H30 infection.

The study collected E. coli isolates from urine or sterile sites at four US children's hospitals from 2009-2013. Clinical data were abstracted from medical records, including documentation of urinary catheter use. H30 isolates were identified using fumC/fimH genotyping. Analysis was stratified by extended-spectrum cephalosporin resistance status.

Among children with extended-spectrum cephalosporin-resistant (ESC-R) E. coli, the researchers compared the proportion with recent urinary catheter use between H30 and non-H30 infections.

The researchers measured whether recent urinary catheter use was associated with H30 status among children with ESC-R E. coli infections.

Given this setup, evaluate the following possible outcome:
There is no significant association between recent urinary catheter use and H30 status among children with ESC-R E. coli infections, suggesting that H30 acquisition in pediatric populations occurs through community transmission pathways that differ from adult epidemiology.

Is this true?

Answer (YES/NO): YES